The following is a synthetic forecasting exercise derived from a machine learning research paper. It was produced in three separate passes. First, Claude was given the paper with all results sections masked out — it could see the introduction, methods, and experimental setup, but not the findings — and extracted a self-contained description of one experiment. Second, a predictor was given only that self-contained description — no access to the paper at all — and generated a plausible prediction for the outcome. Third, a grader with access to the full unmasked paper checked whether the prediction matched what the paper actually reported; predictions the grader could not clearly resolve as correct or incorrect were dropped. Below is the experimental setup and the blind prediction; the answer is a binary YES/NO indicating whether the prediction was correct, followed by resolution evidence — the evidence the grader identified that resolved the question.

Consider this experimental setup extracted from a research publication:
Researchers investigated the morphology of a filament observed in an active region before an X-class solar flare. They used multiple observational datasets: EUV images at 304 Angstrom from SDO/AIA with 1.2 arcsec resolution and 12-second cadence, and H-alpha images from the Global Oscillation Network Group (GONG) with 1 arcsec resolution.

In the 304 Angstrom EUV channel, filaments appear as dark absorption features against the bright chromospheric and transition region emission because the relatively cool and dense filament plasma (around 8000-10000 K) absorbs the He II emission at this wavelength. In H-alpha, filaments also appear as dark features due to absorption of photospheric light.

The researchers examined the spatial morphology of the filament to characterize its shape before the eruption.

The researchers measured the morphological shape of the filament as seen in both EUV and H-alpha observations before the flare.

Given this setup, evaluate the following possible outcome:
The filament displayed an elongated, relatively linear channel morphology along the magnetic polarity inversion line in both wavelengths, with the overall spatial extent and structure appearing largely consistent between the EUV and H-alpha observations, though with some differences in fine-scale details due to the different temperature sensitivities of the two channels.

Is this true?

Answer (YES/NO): NO